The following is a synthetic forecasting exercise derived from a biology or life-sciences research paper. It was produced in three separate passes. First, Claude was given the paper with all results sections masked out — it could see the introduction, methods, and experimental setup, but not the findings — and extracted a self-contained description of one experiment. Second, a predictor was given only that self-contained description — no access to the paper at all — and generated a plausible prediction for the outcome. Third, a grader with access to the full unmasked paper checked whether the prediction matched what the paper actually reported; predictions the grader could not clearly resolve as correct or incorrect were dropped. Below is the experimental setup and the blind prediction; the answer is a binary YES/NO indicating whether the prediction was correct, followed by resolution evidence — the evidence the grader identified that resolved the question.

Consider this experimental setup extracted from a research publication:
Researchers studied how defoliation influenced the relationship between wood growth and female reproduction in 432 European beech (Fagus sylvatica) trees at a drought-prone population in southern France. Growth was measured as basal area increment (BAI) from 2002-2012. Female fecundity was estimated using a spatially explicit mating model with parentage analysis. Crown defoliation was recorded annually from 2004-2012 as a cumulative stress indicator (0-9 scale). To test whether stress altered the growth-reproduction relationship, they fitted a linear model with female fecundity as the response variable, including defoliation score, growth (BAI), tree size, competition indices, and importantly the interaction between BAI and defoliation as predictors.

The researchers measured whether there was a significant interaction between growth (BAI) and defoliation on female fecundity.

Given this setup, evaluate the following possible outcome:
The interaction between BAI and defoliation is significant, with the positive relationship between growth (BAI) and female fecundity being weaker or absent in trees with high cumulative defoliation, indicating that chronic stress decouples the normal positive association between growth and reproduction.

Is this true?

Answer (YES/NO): YES